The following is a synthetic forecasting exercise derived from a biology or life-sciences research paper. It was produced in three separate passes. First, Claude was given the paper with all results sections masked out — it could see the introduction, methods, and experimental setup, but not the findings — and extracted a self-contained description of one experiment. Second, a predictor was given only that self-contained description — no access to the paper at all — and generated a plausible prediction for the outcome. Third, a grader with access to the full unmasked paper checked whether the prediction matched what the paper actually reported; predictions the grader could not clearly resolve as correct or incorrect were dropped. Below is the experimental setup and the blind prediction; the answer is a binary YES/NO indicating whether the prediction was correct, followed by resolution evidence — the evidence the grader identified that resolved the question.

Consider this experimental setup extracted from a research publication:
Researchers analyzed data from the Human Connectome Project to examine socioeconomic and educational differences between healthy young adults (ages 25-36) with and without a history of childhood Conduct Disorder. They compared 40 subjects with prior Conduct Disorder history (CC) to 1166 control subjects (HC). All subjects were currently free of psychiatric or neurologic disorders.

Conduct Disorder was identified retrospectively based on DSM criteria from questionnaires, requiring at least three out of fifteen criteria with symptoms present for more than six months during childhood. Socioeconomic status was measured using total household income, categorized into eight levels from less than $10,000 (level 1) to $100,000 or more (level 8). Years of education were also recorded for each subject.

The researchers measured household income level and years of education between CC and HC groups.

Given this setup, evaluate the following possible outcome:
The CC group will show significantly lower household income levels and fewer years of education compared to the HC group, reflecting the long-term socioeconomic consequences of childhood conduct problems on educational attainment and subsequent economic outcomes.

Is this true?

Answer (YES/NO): NO